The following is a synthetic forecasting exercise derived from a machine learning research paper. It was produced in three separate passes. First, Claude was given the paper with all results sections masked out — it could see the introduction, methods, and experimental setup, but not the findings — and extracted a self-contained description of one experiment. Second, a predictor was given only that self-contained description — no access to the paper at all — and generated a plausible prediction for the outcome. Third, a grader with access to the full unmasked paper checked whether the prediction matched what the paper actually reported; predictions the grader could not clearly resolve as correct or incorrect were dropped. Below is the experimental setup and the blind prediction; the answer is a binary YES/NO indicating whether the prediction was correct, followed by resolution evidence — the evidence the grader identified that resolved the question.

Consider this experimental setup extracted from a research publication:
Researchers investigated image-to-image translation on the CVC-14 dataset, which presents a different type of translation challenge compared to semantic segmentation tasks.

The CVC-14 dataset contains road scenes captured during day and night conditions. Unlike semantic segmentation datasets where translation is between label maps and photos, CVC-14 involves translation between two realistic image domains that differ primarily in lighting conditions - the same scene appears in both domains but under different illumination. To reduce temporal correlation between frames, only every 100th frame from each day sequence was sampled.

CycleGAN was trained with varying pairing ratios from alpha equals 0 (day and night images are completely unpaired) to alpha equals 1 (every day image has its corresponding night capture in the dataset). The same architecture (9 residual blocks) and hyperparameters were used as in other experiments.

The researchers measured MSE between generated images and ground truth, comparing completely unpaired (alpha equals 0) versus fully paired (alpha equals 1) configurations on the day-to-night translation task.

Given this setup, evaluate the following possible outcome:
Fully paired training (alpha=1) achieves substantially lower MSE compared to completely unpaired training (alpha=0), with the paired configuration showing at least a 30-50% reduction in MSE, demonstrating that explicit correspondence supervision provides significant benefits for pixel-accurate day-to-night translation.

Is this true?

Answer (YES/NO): NO